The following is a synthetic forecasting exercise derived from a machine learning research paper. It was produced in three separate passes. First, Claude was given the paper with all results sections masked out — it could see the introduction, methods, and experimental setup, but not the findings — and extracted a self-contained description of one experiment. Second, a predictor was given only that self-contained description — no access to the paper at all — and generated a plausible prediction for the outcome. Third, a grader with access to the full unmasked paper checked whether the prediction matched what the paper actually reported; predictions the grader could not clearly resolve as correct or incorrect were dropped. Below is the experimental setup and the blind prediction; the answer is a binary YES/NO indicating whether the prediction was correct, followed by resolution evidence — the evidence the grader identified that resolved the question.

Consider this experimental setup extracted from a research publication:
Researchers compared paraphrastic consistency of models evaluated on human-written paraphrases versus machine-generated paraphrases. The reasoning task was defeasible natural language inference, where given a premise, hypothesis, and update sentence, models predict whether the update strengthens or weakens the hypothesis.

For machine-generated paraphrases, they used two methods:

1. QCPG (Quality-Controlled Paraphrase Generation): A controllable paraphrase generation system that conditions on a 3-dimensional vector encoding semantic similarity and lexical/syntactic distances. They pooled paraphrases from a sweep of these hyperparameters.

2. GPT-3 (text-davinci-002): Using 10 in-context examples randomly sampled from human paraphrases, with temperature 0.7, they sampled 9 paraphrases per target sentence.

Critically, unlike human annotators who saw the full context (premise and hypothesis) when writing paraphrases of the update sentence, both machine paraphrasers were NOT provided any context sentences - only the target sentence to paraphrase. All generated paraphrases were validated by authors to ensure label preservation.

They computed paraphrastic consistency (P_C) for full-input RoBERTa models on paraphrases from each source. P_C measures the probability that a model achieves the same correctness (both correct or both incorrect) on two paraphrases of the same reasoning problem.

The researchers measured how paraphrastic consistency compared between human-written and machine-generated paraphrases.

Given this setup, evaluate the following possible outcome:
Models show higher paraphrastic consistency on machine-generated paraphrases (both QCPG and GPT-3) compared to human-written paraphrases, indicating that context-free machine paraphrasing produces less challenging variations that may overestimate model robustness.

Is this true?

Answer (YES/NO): YES